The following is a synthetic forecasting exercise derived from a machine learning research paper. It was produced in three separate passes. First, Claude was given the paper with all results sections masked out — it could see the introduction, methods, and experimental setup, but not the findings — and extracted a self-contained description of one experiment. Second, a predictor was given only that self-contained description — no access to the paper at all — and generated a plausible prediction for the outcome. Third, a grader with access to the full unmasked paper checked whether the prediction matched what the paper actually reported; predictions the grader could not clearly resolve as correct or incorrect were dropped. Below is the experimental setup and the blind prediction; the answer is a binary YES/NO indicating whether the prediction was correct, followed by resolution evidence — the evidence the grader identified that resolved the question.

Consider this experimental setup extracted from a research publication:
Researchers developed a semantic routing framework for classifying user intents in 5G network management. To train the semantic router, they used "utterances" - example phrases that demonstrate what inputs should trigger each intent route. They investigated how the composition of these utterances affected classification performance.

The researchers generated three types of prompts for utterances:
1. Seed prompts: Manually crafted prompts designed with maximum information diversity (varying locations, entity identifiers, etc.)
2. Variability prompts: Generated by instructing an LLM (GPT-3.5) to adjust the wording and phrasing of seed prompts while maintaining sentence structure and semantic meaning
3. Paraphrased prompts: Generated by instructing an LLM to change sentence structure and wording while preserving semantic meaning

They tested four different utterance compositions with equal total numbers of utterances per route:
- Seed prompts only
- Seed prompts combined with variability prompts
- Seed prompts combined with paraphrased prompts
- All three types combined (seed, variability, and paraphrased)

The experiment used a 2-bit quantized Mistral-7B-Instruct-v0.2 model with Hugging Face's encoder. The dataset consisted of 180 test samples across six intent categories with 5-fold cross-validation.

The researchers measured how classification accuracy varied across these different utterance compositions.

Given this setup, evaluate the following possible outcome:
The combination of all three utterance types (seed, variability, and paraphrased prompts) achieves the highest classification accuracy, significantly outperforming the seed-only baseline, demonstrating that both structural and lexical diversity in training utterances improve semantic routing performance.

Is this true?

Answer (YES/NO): YES